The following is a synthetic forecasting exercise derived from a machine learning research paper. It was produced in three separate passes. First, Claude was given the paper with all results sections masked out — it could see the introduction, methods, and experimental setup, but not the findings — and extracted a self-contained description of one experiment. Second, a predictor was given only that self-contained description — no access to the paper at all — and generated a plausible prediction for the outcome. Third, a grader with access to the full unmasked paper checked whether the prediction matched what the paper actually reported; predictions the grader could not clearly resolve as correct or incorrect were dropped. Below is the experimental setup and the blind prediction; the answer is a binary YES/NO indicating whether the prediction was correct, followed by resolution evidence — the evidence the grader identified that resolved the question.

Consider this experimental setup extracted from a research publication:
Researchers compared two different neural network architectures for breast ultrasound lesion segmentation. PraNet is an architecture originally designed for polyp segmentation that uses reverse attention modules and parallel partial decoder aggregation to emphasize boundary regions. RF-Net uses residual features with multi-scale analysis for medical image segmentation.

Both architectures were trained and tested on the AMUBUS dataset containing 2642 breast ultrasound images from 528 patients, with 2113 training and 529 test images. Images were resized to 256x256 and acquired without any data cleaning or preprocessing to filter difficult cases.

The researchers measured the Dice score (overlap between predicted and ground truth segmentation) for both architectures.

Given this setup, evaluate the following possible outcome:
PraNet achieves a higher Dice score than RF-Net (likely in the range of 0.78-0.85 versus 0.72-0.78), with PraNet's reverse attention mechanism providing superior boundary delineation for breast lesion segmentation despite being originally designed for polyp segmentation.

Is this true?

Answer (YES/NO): NO